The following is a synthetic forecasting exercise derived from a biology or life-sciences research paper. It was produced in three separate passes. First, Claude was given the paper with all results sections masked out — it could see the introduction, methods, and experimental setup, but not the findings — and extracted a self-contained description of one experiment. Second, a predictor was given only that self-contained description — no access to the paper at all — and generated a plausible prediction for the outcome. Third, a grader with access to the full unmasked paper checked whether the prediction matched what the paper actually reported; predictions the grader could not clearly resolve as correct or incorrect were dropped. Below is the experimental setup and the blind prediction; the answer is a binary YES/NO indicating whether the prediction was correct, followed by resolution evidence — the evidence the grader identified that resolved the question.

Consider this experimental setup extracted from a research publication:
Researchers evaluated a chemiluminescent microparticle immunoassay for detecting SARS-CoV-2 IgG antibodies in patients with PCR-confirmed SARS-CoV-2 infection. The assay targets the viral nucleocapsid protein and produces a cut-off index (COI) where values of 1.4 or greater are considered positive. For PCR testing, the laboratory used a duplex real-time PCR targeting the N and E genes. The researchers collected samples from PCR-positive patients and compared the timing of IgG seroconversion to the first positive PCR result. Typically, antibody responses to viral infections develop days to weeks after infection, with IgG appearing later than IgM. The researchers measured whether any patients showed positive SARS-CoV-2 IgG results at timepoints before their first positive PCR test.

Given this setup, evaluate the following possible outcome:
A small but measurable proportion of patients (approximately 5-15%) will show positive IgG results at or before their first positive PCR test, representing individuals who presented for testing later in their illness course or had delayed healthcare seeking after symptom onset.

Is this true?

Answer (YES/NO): NO